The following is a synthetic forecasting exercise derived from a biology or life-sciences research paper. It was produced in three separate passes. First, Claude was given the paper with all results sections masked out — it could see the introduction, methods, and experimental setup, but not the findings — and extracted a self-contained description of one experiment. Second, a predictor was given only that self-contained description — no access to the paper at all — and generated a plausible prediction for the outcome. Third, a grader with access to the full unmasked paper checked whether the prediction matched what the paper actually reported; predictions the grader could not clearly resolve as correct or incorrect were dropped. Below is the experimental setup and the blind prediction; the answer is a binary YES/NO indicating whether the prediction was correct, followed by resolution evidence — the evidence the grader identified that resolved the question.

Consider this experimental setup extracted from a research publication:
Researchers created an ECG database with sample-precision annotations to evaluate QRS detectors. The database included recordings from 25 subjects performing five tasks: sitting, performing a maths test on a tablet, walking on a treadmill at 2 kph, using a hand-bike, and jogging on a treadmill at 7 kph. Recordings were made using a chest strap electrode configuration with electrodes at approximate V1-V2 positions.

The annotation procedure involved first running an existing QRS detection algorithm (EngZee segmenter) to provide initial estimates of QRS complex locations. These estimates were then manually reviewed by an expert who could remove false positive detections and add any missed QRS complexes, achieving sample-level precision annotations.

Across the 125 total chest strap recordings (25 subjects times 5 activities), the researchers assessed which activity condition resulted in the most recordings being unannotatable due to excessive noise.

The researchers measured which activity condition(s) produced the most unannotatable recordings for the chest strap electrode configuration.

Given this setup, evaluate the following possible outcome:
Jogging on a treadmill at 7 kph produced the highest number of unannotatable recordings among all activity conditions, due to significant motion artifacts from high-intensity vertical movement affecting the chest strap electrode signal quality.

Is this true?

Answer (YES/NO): YES